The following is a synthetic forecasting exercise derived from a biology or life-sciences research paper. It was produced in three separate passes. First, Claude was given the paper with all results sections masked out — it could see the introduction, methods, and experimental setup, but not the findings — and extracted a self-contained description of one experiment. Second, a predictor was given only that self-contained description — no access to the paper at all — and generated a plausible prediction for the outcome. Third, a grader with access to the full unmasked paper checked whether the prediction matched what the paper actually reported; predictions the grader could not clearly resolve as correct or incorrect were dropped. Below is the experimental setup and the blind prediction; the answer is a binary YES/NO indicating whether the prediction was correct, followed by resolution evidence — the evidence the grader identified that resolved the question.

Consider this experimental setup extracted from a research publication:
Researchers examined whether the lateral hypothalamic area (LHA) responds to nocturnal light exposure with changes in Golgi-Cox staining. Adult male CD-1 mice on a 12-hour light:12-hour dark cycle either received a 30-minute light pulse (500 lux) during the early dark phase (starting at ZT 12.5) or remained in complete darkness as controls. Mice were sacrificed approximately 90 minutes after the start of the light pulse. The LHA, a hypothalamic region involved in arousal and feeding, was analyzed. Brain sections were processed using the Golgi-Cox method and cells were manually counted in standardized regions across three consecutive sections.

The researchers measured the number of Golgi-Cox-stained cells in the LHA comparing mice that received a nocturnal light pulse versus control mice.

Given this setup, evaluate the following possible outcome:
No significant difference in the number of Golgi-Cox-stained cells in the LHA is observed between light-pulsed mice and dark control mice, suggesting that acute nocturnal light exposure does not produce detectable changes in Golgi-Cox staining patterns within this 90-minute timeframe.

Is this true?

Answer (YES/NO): YES